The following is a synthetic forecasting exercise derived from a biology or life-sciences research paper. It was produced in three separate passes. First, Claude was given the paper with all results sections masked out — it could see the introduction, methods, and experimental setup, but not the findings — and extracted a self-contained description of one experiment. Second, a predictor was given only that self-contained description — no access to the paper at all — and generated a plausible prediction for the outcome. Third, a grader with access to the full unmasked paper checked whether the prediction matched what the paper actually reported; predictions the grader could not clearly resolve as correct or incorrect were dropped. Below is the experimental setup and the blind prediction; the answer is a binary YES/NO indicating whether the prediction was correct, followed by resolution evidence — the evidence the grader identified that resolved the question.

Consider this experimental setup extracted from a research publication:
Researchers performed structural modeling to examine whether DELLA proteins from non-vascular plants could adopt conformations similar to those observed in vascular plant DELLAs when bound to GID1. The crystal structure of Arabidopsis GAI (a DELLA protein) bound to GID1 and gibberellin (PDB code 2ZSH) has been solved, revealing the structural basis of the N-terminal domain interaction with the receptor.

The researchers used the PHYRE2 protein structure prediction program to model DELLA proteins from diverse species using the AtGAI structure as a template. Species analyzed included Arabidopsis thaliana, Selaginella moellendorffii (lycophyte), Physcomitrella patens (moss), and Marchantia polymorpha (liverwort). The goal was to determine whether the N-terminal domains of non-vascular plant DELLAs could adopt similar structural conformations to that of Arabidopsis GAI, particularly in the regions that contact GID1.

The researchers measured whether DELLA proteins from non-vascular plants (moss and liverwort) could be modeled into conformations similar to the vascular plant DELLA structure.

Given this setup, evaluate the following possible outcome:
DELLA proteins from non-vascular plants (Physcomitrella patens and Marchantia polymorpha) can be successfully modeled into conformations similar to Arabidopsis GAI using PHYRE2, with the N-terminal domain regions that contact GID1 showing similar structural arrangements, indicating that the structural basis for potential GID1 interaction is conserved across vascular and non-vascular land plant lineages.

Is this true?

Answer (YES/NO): NO